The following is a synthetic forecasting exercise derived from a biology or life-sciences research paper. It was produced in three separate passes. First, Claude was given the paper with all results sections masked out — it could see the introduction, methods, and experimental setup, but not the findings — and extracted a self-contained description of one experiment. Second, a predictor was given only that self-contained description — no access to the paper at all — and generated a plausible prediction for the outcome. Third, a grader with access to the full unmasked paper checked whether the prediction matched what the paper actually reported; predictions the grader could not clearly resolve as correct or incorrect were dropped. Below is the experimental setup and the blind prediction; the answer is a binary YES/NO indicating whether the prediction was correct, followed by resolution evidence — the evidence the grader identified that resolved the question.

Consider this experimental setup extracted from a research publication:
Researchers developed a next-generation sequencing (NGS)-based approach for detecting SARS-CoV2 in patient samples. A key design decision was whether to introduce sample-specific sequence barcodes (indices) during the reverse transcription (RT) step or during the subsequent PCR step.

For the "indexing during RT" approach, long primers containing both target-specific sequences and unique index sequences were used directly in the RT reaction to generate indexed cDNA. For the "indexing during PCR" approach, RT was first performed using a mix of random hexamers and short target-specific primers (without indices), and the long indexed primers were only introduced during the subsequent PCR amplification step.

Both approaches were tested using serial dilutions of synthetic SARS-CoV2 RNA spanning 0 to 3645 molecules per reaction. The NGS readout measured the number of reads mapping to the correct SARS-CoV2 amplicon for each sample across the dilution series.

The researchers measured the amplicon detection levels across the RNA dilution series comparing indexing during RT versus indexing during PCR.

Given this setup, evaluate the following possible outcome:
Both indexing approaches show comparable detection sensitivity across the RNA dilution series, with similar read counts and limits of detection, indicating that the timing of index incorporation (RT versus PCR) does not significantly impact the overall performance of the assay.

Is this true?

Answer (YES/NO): NO